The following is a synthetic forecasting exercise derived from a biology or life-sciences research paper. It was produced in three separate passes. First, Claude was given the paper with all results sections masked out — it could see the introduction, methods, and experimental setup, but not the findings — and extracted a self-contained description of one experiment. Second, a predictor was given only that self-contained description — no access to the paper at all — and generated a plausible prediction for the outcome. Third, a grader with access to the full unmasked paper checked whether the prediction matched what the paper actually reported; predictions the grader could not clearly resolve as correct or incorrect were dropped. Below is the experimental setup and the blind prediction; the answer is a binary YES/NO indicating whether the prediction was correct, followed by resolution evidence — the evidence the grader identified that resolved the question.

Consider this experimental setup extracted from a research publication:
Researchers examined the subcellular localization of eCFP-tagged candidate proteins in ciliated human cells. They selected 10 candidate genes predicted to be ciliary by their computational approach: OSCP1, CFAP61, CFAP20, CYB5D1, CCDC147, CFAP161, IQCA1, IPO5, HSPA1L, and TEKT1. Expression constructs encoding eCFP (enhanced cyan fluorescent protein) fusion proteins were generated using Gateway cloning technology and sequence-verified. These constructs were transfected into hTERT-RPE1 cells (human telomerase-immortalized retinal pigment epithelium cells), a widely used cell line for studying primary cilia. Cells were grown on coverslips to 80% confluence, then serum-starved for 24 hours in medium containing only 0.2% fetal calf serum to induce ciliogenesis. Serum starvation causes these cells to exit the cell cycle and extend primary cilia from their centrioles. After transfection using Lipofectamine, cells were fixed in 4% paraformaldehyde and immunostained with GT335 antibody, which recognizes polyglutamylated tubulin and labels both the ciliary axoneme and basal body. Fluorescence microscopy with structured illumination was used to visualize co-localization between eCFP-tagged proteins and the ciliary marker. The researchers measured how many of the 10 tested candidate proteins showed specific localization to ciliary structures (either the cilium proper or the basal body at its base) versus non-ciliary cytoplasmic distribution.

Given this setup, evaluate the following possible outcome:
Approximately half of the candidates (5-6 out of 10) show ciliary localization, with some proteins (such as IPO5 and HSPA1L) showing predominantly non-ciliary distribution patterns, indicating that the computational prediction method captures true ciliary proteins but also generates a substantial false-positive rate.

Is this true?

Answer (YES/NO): NO